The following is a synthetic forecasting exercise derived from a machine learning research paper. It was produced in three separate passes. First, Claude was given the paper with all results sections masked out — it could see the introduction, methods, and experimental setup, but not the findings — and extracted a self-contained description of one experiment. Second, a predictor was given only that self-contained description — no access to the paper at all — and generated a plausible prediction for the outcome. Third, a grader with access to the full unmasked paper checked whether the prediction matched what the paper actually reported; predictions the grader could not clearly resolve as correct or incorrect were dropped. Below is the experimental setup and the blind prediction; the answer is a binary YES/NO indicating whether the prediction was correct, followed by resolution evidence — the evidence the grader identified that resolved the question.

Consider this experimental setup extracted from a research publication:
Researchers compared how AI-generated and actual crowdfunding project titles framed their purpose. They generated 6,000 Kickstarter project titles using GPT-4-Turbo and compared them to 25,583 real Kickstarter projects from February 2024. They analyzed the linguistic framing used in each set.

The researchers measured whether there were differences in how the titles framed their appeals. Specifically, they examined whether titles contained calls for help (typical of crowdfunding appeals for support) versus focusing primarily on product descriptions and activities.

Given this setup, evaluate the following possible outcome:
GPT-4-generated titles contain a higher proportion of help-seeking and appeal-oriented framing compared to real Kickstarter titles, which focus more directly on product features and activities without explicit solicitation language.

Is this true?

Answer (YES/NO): NO